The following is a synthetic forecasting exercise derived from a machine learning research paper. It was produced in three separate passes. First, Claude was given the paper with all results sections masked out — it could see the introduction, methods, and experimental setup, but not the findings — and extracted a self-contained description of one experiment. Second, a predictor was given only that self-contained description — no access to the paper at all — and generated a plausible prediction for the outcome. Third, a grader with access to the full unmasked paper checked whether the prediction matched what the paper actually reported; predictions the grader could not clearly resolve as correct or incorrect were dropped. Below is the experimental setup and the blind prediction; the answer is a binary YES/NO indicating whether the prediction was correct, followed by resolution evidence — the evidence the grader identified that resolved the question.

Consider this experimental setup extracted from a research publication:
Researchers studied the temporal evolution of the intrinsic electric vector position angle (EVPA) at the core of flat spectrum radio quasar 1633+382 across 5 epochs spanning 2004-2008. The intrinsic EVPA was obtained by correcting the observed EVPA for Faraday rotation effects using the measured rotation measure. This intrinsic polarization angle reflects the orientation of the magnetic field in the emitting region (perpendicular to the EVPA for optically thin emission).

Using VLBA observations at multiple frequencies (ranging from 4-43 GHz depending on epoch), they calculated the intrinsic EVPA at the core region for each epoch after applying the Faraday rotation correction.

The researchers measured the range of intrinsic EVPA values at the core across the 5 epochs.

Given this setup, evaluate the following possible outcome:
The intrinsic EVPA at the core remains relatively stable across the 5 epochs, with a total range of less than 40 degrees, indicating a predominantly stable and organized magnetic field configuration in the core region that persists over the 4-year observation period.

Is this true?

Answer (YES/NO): NO